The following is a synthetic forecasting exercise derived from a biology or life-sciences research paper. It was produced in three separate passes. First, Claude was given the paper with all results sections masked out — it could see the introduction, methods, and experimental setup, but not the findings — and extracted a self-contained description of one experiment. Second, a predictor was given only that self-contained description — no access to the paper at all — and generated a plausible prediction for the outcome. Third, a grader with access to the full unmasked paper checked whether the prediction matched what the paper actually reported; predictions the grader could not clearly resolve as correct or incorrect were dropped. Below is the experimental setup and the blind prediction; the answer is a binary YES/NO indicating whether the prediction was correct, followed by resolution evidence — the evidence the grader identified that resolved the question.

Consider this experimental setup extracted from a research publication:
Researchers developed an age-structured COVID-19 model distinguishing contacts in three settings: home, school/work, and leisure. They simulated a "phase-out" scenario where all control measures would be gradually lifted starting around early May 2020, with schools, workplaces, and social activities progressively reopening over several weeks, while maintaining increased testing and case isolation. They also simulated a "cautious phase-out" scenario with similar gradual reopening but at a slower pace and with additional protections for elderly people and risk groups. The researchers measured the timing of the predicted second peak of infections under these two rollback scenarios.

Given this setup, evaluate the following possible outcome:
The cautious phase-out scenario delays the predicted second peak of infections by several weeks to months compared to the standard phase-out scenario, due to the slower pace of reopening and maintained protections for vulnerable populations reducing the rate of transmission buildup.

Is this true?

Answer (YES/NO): YES